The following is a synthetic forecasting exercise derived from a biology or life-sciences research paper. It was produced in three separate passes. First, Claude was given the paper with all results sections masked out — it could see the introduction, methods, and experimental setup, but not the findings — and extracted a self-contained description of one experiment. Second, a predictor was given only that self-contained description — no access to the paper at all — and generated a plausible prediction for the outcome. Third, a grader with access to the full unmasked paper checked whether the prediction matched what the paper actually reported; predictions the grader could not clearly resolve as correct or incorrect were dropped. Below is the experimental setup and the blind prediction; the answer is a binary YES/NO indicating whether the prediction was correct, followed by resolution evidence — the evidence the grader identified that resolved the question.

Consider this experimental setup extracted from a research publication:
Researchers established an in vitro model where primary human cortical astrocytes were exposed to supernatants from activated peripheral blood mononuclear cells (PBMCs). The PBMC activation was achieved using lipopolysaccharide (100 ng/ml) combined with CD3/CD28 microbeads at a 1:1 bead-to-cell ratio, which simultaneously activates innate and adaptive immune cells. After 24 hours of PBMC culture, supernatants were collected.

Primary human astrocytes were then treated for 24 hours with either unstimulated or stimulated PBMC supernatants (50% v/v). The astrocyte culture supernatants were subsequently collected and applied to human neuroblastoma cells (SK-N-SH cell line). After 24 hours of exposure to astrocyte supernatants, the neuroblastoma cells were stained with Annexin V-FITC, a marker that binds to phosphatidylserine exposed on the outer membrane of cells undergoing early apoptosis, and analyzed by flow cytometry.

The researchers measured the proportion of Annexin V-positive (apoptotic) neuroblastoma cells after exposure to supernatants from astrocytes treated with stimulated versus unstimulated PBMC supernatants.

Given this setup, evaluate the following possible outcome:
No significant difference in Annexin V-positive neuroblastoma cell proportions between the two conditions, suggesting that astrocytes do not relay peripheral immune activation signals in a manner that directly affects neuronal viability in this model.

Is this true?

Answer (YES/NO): NO